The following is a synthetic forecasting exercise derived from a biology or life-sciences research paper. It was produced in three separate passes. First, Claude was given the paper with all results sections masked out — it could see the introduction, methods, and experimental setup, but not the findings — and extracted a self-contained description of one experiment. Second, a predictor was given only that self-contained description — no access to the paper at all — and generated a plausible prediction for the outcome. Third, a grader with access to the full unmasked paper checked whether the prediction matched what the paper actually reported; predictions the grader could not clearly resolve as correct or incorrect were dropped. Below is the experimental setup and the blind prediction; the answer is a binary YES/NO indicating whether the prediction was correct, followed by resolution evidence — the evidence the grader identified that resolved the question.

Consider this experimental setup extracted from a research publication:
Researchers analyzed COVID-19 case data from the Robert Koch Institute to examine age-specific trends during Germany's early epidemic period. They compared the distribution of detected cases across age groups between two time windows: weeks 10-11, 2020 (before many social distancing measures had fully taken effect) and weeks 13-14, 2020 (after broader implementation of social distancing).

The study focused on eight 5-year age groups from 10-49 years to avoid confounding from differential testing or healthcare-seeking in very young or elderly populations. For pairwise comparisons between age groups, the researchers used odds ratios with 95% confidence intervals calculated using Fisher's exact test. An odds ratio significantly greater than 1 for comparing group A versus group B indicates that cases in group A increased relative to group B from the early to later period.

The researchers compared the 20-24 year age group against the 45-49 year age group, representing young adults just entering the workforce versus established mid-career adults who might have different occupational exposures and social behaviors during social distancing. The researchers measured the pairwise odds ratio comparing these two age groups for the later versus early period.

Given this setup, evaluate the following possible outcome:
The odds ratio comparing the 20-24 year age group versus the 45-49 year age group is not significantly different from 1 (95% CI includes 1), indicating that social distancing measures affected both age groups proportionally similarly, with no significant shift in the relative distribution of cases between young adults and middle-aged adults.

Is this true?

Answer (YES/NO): NO